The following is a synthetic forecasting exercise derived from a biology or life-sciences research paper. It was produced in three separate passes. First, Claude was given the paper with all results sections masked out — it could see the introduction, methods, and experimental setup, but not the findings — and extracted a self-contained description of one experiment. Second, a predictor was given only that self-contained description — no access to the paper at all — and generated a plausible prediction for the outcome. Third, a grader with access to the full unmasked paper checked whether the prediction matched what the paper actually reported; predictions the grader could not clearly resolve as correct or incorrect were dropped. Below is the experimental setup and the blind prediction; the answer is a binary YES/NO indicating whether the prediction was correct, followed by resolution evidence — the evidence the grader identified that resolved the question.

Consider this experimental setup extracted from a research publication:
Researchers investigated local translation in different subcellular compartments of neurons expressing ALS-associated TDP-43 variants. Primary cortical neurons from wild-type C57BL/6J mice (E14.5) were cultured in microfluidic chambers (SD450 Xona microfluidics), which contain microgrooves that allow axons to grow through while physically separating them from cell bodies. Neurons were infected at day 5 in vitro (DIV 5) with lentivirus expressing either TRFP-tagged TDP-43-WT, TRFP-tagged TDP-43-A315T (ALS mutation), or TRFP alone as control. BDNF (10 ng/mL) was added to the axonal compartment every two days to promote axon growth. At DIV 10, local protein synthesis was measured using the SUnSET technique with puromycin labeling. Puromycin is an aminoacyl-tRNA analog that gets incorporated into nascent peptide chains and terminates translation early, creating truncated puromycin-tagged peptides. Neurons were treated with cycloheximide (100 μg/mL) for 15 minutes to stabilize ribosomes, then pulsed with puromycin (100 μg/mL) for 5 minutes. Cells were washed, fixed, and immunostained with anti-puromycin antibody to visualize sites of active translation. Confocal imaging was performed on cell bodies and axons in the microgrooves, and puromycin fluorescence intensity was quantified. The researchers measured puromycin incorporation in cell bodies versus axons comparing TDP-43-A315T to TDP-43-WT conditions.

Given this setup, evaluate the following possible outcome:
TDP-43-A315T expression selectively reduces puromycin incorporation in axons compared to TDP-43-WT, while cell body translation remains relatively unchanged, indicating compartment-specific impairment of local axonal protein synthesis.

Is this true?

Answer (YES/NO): NO